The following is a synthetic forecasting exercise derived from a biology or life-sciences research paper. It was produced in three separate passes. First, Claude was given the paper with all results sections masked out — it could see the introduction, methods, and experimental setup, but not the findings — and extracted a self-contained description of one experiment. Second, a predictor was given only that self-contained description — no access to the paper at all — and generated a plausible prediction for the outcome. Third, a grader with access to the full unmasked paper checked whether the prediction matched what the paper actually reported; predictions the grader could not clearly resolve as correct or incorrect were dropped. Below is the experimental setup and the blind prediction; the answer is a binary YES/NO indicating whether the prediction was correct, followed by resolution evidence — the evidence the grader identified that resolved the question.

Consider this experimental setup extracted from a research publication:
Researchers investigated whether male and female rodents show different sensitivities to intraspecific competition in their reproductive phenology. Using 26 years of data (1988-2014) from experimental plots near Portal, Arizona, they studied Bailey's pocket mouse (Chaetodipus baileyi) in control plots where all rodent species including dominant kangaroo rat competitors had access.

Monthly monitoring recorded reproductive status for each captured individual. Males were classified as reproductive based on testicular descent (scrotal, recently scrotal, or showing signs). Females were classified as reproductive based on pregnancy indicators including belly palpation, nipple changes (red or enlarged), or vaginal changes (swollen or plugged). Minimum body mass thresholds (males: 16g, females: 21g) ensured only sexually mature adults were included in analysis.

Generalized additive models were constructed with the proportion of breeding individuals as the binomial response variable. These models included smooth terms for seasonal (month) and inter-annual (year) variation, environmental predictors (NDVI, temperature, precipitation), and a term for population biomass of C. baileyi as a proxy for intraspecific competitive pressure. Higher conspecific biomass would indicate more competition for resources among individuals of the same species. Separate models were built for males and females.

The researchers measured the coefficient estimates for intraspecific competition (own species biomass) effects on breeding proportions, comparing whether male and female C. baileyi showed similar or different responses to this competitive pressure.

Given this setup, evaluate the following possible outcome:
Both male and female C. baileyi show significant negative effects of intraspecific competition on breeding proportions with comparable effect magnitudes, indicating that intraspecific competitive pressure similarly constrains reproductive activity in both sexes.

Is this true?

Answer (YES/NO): NO